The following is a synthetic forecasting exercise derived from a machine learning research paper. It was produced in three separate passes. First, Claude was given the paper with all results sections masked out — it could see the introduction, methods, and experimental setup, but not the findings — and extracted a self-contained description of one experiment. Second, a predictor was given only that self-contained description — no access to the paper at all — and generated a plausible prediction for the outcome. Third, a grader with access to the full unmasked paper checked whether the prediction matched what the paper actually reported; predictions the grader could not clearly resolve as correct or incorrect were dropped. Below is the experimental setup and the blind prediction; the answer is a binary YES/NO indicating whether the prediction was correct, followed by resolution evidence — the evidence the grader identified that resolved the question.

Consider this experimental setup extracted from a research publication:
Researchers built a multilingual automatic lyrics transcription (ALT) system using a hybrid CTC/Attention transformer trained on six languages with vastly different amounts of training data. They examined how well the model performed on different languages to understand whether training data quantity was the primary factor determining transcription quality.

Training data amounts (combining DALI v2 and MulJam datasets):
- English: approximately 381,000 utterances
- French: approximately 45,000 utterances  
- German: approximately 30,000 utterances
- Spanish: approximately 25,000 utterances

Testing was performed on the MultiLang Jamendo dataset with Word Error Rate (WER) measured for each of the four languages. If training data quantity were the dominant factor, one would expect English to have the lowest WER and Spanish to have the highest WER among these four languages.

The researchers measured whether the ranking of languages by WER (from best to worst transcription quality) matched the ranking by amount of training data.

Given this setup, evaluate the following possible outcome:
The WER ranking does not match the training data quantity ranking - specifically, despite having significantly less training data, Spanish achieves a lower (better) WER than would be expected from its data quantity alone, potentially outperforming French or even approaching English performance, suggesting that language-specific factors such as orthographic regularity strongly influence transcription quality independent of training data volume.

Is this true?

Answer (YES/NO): YES